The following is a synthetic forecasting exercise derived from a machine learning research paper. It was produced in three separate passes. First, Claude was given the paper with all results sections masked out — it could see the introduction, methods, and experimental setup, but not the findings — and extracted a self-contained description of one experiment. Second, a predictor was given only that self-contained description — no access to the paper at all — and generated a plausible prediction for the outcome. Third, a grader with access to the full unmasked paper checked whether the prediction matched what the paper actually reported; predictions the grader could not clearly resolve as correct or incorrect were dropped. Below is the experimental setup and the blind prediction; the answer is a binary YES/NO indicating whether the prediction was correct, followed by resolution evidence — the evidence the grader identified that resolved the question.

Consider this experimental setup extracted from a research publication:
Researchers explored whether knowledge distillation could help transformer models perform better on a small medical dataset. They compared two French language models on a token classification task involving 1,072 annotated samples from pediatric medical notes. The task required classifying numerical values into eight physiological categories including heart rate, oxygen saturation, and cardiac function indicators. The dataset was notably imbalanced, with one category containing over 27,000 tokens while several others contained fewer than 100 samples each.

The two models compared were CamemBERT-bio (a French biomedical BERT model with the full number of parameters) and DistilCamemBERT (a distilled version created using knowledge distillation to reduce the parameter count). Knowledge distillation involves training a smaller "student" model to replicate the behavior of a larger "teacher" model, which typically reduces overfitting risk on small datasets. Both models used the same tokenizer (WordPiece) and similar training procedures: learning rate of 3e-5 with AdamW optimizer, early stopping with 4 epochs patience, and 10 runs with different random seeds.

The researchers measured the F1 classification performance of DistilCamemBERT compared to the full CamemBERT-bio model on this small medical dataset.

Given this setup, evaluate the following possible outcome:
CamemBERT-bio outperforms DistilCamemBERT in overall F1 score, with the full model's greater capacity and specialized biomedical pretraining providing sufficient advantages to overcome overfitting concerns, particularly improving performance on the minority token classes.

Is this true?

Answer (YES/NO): NO